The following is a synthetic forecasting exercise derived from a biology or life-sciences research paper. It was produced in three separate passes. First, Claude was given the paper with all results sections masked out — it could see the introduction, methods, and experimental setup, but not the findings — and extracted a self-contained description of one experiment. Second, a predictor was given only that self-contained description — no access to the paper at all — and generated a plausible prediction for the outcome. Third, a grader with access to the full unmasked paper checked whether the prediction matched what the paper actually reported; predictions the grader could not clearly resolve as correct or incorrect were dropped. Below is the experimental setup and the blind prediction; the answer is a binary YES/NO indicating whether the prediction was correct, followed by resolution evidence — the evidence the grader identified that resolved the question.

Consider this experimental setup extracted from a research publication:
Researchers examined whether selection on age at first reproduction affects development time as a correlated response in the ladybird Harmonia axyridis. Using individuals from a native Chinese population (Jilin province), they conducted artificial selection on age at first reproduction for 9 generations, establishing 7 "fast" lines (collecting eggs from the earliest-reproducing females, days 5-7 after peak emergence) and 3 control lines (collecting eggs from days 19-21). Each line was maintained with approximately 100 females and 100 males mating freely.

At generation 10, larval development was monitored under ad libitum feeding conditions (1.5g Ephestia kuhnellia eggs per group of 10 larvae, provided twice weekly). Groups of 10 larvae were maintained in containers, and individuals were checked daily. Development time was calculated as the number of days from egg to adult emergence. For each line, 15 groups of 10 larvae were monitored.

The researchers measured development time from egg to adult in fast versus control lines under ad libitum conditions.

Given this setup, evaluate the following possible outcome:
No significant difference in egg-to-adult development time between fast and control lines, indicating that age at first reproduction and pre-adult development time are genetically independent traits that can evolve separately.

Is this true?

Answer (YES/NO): NO